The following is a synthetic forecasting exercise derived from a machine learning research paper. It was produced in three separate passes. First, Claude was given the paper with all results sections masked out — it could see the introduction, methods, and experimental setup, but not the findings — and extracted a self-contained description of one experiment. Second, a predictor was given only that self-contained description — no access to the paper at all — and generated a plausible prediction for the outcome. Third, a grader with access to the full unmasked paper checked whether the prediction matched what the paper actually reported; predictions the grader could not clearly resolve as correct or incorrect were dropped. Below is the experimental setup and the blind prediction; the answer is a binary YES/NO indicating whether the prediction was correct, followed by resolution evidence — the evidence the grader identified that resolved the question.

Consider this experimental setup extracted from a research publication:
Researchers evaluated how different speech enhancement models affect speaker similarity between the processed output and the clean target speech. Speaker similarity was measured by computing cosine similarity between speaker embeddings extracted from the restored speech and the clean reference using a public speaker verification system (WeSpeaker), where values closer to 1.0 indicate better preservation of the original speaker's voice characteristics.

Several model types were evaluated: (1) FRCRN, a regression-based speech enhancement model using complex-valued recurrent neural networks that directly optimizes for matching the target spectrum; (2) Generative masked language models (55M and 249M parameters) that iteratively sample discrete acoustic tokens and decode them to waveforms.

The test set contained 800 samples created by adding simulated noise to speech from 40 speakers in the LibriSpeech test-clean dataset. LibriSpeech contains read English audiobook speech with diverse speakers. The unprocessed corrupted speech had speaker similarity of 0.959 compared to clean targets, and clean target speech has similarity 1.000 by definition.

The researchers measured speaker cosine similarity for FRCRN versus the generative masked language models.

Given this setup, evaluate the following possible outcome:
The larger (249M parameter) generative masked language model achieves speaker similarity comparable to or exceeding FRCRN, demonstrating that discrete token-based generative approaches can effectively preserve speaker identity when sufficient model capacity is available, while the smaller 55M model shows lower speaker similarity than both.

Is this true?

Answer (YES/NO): NO